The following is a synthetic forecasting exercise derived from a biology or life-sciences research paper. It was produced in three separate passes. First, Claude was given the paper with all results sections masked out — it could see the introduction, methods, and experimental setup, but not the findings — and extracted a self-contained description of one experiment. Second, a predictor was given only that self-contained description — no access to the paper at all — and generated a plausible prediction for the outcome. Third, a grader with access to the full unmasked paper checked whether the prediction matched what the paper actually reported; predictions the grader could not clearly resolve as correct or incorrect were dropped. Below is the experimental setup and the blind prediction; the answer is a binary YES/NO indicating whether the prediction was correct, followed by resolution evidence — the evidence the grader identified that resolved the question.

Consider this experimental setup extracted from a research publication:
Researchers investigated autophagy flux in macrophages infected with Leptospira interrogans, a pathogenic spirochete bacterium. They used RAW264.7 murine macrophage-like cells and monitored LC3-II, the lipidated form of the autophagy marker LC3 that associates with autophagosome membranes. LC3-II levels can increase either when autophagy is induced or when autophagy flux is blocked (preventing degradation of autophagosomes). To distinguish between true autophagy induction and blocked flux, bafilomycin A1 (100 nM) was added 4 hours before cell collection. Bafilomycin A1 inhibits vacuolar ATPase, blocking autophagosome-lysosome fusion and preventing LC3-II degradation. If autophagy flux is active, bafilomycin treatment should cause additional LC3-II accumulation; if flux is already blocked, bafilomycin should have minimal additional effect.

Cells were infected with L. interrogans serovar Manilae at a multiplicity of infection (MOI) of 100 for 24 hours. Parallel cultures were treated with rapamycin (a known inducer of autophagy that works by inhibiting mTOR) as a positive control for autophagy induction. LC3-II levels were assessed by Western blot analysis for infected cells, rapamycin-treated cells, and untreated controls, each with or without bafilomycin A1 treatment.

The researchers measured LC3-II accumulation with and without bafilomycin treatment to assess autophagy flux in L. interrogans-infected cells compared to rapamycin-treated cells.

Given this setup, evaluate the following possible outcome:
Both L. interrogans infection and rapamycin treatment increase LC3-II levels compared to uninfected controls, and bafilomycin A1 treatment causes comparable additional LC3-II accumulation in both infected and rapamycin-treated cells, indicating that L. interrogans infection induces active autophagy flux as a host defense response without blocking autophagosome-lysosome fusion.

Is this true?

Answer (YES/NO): NO